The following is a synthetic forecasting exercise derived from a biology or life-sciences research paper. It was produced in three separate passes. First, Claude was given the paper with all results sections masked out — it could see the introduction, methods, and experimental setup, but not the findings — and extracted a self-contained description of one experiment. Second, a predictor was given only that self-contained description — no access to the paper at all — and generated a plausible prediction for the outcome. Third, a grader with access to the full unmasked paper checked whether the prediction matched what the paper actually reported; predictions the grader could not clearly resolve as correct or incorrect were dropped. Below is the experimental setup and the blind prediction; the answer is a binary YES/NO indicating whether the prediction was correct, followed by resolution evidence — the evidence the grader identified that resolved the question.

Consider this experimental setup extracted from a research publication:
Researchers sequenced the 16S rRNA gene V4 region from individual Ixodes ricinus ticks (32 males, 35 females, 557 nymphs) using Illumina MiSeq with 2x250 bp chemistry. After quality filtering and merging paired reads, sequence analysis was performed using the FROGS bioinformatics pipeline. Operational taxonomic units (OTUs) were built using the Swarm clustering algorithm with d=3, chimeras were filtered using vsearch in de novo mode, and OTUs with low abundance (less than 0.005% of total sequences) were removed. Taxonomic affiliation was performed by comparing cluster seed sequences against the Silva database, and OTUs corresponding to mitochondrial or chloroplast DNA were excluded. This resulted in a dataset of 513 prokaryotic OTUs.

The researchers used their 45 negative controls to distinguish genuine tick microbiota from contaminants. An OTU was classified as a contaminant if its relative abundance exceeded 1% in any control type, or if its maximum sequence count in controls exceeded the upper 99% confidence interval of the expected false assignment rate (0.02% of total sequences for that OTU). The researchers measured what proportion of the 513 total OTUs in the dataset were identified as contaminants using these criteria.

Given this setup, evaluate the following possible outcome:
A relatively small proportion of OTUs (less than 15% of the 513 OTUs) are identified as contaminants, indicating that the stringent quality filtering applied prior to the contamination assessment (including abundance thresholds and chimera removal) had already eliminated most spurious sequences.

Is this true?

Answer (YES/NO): NO